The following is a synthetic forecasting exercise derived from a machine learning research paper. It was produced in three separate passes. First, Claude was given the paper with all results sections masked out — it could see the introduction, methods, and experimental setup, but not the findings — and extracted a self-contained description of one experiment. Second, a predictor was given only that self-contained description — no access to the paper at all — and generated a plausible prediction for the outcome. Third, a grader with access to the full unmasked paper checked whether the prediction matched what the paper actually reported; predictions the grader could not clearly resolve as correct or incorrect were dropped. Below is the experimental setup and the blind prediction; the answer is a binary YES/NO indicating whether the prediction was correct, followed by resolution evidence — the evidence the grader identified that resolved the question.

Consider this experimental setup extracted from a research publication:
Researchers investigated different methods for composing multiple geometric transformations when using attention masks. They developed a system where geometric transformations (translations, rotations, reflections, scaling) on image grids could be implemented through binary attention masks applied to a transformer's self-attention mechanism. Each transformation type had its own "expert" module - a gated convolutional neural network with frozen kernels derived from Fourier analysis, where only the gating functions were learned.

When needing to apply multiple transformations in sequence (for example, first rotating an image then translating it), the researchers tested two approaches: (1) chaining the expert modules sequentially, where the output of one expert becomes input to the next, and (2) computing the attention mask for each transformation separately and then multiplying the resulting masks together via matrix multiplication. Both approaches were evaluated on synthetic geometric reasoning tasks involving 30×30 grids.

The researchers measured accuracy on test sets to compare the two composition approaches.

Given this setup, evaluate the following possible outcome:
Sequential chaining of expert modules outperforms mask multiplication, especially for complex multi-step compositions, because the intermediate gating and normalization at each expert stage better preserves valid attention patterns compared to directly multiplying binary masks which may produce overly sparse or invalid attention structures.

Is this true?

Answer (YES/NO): NO